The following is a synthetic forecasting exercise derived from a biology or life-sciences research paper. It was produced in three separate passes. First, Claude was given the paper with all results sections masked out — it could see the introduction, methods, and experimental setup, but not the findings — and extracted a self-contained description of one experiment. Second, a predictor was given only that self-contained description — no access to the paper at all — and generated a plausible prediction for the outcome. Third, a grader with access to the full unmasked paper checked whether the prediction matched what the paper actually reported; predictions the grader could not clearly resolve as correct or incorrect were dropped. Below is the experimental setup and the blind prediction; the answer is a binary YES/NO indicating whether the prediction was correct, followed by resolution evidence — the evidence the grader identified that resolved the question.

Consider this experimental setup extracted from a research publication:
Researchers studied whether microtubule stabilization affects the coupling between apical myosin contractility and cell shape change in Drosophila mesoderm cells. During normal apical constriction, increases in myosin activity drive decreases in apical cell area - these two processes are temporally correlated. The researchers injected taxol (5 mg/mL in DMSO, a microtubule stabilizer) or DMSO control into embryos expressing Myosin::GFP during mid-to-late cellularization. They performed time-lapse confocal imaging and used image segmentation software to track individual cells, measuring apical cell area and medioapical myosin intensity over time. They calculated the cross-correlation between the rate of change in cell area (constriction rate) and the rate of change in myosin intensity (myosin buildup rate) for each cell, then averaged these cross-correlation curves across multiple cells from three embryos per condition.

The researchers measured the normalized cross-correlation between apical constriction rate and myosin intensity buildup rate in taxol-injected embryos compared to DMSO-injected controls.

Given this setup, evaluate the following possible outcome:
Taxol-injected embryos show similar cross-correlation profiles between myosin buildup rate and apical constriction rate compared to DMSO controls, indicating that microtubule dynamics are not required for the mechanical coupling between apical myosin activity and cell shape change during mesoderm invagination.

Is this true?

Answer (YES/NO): YES